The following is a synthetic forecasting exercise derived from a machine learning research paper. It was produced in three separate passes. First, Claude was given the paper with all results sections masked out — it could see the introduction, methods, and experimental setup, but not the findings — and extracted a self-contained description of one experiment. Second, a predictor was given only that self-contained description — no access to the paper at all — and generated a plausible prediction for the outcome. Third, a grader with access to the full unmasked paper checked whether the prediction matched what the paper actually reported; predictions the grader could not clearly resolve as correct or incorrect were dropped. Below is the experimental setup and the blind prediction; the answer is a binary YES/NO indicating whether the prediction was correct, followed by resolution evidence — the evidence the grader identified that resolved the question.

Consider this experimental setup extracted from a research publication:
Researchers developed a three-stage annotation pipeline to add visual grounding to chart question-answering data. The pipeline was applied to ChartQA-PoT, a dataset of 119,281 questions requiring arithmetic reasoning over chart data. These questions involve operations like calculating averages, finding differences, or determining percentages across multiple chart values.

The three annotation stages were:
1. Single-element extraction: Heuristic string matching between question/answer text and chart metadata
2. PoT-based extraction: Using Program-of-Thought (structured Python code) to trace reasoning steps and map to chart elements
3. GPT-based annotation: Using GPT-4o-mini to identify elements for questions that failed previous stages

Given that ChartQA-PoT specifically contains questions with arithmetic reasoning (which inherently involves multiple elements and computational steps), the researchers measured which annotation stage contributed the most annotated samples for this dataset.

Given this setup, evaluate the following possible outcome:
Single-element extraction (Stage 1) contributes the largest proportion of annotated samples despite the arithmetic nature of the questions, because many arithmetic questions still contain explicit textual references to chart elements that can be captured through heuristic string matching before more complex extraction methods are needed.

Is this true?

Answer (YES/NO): YES